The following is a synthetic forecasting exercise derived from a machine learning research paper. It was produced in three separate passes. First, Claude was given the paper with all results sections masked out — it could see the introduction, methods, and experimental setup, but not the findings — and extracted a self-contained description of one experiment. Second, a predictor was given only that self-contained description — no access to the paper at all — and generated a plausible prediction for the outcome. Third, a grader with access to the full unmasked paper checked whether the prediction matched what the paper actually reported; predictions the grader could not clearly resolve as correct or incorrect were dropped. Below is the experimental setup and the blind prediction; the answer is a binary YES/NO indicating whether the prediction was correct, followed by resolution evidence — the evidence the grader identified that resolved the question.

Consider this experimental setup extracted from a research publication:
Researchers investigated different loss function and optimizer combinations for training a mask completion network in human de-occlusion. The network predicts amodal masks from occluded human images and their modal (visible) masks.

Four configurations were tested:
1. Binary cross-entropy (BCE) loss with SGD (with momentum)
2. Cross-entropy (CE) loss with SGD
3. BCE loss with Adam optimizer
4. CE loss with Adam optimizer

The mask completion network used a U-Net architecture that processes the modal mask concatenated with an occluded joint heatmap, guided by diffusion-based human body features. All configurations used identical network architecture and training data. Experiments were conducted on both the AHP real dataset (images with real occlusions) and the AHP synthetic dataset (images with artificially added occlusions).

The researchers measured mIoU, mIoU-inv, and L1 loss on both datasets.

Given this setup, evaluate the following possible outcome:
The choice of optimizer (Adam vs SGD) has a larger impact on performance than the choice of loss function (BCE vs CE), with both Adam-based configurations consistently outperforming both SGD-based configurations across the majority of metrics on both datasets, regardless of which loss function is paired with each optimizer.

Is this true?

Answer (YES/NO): NO